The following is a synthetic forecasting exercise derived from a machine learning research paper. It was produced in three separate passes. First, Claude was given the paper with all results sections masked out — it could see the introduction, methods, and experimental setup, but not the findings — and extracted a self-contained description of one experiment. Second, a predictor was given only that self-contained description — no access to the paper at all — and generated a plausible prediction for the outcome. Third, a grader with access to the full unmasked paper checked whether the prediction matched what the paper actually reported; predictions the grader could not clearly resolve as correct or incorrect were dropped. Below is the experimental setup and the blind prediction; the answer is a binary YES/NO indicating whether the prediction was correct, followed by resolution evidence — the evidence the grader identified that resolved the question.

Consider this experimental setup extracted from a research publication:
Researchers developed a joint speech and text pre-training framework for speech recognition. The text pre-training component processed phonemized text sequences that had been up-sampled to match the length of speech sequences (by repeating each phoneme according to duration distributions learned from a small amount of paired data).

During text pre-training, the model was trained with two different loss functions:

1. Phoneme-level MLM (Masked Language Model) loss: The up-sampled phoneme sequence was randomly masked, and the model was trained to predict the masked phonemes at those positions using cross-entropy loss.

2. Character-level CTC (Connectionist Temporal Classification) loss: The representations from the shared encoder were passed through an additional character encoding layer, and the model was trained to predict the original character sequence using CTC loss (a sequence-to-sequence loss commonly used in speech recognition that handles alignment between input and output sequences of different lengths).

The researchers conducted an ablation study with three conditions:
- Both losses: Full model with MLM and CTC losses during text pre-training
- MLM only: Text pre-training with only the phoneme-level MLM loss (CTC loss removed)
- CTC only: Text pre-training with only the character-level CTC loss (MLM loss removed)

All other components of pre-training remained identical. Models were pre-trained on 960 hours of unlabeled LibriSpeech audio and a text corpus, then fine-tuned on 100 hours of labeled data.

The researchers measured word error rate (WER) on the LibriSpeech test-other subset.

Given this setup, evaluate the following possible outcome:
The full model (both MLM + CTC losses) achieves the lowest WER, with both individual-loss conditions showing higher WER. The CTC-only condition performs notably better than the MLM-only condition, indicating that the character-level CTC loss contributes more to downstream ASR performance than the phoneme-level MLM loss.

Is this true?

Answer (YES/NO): NO